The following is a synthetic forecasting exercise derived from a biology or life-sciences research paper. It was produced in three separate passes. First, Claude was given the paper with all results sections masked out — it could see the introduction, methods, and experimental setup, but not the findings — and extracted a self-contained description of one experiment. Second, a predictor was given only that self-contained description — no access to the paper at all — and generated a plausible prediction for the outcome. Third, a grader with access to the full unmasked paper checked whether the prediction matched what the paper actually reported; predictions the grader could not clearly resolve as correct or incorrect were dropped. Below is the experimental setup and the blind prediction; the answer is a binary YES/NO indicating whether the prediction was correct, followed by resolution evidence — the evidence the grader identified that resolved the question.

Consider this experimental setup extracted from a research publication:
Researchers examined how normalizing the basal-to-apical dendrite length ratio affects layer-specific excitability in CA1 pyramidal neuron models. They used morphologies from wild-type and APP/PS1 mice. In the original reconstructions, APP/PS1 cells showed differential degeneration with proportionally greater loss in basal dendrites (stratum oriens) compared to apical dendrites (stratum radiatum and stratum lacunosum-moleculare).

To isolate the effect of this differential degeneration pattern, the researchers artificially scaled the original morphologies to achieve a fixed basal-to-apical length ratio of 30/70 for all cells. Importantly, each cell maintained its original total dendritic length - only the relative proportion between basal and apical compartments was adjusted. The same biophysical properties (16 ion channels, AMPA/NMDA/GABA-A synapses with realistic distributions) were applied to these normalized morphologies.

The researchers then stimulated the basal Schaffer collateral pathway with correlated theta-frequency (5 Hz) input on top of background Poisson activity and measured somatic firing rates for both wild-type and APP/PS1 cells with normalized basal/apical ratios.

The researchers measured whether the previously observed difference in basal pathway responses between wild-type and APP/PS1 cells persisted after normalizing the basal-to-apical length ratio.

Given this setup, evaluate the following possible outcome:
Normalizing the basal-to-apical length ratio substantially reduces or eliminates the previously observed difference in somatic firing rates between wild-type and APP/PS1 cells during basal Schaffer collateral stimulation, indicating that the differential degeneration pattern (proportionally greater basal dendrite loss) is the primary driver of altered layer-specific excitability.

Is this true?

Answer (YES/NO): YES